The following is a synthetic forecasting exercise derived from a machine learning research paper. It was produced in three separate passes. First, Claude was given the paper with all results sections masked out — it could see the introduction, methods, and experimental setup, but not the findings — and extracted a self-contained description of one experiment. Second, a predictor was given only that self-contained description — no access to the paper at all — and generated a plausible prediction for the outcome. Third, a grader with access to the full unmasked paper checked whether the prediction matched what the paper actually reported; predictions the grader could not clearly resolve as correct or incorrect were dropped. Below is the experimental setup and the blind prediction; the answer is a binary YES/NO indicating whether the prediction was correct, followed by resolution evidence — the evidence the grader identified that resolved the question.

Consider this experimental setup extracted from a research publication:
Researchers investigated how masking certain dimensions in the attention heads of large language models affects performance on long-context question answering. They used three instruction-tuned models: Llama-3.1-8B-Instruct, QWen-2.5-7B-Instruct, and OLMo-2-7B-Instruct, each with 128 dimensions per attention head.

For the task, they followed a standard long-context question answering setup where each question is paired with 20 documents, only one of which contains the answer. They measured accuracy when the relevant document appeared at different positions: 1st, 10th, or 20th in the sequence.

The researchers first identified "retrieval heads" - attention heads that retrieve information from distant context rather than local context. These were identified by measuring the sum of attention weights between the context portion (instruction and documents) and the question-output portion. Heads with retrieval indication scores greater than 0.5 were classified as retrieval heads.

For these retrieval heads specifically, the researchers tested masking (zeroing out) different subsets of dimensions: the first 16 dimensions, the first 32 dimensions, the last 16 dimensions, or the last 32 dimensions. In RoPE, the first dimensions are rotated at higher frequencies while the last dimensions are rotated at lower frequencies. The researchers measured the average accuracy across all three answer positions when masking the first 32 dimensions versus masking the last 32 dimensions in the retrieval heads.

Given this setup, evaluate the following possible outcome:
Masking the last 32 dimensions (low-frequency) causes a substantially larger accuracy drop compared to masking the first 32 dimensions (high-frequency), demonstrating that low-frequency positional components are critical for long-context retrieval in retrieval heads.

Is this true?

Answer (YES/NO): YES